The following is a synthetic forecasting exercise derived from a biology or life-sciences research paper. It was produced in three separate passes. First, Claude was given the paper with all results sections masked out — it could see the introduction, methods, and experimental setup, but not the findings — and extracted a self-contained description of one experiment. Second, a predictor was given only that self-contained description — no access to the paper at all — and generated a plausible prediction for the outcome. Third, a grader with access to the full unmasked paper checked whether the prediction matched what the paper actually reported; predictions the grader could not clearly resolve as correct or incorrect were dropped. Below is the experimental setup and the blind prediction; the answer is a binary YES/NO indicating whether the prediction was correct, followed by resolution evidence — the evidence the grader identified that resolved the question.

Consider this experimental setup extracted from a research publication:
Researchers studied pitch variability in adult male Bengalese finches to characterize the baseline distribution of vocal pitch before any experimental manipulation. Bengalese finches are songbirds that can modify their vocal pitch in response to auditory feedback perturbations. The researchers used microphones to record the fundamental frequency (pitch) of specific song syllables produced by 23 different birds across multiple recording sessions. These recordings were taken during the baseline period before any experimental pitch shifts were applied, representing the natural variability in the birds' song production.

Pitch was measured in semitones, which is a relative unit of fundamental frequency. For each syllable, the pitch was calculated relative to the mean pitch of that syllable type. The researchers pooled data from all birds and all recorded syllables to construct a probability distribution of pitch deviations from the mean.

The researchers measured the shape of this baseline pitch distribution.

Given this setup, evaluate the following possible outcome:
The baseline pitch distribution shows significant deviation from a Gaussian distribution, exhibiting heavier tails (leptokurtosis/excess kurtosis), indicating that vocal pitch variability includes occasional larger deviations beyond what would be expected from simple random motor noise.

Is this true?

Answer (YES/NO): YES